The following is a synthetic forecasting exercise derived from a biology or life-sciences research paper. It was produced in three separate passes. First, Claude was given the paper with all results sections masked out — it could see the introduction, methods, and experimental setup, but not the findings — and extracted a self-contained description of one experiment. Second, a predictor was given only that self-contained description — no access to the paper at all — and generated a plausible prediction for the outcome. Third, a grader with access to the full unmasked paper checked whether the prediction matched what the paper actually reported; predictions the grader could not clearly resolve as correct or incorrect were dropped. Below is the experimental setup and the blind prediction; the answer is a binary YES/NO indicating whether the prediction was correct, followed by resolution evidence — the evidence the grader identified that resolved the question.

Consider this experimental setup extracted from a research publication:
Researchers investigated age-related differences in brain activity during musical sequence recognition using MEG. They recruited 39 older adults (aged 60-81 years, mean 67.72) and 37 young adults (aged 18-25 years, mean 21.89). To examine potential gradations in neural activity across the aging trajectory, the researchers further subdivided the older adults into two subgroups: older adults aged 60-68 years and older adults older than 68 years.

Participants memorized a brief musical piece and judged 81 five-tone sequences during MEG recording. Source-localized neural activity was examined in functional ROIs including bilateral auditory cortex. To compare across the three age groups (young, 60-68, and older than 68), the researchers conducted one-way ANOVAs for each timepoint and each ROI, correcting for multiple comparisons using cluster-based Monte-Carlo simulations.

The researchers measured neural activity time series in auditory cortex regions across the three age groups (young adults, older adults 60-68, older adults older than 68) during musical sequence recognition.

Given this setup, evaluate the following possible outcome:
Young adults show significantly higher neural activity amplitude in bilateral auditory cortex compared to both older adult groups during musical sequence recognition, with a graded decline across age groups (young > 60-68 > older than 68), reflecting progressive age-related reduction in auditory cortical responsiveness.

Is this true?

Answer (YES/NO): NO